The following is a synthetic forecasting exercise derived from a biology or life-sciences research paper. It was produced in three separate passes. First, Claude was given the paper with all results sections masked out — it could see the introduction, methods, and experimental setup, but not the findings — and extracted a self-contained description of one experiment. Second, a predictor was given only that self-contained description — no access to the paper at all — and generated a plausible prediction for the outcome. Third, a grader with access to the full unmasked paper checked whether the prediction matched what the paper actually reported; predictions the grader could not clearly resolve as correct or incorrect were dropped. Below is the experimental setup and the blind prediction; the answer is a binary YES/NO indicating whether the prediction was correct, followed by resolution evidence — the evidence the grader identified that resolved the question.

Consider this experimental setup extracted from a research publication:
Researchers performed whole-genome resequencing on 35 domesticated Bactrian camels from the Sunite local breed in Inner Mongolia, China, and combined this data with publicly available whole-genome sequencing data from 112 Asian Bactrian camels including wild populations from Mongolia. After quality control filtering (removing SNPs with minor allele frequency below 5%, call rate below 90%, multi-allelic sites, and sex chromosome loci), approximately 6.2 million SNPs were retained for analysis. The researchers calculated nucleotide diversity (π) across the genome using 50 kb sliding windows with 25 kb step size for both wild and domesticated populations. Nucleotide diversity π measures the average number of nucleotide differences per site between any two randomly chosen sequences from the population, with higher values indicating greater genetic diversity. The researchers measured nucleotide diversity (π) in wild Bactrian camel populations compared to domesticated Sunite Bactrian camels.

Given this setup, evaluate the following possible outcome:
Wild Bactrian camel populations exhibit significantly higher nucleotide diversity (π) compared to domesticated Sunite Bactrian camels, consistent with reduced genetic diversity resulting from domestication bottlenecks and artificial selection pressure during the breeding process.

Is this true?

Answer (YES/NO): NO